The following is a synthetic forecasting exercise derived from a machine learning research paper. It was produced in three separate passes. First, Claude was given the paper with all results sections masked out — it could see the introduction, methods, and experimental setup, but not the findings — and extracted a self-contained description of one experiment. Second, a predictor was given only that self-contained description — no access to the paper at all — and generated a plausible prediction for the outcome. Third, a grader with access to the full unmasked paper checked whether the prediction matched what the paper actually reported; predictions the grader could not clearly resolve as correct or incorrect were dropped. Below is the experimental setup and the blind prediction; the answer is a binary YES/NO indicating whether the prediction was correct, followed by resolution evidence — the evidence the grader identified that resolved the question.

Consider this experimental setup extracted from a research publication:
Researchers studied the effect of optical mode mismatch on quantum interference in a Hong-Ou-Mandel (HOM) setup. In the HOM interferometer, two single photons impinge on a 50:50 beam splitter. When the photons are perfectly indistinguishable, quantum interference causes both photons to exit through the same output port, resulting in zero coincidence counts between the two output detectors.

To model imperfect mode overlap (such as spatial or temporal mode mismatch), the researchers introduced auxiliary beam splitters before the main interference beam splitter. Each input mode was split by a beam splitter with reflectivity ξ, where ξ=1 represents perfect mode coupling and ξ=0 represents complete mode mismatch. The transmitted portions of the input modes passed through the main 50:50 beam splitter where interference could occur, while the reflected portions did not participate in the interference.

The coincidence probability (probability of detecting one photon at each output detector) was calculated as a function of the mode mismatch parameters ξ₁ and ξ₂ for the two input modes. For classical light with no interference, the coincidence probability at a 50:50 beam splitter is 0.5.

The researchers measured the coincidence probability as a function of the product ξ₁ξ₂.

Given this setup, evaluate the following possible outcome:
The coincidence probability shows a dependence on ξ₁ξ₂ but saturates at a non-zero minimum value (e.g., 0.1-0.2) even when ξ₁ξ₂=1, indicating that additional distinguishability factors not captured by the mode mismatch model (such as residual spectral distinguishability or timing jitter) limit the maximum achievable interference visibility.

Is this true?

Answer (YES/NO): NO